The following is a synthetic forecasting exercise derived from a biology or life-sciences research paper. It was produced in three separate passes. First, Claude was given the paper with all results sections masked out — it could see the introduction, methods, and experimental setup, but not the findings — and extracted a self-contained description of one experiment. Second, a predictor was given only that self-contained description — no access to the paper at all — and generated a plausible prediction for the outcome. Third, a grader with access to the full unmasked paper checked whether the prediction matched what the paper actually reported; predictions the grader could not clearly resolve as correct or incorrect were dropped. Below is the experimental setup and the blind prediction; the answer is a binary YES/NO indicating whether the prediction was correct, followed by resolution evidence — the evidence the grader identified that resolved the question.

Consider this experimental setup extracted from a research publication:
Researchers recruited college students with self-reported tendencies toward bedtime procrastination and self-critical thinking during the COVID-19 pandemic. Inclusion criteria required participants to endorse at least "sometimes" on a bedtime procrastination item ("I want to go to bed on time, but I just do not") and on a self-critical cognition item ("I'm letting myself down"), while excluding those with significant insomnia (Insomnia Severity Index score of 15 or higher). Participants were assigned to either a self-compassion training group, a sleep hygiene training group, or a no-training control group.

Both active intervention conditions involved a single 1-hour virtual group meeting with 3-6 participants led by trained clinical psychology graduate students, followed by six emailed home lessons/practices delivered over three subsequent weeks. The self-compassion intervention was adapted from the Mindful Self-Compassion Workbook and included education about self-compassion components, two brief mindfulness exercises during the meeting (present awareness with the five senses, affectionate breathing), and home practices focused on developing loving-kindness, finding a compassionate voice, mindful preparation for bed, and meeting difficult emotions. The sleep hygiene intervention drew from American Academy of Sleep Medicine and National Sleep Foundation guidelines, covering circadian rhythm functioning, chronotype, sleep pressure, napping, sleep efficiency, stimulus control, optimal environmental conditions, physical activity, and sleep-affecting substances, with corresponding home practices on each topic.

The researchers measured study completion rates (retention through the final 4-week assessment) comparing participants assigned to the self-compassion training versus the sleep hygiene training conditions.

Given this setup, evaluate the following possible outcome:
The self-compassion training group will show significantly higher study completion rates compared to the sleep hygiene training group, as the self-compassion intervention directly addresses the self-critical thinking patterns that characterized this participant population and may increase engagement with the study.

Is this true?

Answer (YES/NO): YES